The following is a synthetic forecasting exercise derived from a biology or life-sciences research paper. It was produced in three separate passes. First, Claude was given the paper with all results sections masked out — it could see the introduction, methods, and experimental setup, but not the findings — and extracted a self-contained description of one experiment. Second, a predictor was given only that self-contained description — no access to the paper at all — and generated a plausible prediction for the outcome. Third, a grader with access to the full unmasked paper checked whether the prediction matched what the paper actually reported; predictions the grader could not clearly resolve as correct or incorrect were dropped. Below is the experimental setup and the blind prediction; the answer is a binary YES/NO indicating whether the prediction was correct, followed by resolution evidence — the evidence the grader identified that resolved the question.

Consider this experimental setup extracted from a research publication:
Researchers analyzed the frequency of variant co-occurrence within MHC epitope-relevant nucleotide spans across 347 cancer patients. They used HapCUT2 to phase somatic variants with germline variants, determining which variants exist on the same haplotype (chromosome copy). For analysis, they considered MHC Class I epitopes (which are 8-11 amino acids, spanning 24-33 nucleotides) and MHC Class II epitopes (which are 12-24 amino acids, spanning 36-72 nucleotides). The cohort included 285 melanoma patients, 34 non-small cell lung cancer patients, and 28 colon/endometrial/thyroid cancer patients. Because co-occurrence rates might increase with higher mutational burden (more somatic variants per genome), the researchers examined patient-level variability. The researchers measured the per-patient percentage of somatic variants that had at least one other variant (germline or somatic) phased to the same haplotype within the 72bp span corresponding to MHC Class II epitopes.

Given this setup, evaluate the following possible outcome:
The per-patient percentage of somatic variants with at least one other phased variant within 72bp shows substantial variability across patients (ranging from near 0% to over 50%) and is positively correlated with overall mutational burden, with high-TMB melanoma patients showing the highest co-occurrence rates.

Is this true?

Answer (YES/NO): NO